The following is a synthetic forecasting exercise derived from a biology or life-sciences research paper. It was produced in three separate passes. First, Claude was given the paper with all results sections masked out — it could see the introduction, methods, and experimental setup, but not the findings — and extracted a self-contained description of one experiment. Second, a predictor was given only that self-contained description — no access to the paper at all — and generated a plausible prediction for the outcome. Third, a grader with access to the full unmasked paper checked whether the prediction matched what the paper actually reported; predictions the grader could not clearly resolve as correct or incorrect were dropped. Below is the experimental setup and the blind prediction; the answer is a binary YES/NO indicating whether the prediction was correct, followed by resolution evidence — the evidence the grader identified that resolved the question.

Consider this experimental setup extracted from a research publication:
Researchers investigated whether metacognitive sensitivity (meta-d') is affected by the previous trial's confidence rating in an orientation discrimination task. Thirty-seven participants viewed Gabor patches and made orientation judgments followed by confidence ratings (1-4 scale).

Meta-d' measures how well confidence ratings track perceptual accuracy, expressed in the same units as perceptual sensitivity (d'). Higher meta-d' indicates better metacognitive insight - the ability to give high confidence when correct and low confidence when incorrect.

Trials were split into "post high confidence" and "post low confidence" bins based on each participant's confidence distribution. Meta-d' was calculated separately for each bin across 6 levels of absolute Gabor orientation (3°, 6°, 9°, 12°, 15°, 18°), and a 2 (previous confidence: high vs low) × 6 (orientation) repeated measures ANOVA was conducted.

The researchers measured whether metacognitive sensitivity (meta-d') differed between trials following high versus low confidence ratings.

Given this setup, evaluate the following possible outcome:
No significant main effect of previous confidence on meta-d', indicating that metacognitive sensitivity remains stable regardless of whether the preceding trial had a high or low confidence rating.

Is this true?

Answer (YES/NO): NO